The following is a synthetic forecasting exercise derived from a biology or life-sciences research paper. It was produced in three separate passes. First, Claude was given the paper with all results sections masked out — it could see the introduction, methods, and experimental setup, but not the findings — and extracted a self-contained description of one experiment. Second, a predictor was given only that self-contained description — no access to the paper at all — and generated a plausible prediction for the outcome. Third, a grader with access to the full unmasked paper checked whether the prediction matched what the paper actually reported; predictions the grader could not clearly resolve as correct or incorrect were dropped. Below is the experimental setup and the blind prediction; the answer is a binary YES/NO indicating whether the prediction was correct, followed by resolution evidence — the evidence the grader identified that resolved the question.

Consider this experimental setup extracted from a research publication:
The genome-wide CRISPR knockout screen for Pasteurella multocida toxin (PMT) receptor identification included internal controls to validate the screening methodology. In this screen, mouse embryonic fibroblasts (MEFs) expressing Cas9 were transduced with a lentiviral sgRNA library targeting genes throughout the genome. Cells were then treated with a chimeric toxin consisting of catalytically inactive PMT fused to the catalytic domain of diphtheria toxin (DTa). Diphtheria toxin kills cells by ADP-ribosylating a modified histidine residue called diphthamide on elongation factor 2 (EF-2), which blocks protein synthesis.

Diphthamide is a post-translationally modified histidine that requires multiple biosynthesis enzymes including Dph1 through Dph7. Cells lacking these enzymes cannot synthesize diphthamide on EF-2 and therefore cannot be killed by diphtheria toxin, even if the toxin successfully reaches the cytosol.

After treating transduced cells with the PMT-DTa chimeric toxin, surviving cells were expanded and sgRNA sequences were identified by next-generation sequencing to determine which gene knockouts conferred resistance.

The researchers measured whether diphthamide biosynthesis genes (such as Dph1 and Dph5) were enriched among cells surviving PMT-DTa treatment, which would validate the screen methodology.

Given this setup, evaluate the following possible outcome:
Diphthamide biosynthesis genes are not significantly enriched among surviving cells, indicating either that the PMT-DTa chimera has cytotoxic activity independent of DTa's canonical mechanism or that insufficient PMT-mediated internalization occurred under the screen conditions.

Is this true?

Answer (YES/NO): NO